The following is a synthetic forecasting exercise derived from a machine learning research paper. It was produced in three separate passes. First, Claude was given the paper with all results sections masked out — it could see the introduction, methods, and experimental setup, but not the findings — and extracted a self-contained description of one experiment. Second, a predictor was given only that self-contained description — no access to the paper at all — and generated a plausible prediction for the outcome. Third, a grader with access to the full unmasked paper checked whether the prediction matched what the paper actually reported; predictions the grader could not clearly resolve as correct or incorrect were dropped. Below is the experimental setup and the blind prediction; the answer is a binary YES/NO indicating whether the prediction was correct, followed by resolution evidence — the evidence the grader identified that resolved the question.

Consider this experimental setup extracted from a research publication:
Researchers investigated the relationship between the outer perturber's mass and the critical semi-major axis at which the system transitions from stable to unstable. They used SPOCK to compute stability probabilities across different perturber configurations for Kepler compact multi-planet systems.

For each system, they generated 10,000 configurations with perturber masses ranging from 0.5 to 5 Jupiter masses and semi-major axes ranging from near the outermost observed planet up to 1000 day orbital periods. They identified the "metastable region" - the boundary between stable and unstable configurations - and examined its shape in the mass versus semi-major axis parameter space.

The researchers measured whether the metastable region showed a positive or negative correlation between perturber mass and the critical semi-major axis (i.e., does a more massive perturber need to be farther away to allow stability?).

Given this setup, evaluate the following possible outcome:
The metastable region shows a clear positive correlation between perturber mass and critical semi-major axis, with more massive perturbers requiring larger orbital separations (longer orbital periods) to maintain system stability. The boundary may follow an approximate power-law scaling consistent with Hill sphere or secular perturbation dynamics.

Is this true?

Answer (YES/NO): YES